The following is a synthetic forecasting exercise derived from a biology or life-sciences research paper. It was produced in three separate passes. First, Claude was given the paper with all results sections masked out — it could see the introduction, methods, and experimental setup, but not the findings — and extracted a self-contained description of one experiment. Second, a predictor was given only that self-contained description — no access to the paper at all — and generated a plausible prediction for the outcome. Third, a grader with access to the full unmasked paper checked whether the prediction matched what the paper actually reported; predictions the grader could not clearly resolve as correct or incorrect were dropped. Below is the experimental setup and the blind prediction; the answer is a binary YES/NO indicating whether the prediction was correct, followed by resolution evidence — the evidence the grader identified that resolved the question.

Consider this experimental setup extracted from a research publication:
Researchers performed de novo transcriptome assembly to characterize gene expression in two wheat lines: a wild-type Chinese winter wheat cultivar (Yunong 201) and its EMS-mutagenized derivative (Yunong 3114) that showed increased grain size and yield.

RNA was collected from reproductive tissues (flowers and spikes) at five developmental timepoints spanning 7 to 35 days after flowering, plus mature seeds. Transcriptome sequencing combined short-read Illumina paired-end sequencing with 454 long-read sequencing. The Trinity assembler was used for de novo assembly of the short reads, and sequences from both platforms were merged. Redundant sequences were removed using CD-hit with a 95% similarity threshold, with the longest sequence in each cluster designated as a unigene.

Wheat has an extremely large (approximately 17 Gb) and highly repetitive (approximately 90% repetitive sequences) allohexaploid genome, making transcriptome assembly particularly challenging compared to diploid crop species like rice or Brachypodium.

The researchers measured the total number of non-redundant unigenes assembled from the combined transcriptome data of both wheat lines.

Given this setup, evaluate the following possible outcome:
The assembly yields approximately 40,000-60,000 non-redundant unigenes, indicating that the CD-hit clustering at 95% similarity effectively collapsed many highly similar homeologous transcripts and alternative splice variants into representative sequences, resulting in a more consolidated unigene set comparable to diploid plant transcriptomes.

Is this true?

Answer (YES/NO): NO